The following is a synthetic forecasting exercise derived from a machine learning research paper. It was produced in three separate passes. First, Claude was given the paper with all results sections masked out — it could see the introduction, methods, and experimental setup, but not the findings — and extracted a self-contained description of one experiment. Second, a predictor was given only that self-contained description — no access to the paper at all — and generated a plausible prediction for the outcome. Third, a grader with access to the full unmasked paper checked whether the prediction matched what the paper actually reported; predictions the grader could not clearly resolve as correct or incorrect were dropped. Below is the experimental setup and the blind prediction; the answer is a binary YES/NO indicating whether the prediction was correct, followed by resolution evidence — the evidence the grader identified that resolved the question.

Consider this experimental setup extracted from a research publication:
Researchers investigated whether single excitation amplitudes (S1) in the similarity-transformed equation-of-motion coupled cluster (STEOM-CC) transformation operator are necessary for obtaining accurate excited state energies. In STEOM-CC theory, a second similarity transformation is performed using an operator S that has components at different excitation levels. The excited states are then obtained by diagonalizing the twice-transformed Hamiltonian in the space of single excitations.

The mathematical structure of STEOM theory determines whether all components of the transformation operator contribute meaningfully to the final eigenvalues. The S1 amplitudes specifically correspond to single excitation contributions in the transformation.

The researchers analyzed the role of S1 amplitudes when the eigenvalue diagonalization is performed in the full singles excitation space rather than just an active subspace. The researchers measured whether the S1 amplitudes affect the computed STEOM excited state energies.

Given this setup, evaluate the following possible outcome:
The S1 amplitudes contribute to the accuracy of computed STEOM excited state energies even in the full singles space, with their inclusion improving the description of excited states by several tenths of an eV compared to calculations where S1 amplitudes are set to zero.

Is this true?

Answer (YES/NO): NO